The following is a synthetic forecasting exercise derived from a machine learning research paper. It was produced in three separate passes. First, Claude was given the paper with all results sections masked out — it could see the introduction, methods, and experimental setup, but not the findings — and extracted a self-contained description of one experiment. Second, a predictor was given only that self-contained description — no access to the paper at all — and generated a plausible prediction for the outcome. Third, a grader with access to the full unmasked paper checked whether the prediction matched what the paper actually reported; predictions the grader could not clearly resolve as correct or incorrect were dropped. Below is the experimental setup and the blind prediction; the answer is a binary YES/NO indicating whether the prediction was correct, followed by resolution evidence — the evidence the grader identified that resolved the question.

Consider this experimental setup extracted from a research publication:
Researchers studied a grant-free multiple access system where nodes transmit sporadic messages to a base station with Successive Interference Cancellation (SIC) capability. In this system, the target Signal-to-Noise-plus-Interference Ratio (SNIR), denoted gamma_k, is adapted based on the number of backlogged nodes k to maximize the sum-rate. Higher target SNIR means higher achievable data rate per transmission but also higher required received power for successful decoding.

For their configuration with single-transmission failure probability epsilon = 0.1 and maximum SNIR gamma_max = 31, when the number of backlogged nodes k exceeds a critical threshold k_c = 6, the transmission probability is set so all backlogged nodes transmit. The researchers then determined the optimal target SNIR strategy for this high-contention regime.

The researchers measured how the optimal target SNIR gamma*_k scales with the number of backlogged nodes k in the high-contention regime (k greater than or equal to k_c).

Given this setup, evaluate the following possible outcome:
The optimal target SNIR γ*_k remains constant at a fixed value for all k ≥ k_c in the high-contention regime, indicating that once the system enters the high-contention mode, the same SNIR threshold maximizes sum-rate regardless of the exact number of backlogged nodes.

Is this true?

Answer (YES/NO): NO